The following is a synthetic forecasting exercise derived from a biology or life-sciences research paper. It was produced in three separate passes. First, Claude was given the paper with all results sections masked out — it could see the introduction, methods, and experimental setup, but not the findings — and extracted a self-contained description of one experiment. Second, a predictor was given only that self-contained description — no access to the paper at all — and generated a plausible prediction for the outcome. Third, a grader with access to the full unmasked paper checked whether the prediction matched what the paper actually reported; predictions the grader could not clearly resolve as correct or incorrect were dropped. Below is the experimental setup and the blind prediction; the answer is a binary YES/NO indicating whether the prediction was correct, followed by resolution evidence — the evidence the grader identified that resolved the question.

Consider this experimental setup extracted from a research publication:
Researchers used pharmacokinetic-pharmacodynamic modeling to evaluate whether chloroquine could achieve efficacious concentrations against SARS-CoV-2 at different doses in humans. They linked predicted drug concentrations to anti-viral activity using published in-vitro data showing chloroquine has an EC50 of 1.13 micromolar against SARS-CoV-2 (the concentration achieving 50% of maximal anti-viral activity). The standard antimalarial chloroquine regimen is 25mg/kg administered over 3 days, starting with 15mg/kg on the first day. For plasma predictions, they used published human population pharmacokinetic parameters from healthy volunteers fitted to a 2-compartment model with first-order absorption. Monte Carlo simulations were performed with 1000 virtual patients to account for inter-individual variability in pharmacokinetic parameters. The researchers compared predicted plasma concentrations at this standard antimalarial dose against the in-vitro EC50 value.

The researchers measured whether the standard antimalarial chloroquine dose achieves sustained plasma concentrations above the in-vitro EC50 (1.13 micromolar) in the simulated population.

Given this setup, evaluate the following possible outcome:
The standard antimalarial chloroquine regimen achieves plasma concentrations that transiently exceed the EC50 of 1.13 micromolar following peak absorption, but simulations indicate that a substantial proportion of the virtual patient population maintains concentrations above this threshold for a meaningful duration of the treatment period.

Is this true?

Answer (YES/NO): NO